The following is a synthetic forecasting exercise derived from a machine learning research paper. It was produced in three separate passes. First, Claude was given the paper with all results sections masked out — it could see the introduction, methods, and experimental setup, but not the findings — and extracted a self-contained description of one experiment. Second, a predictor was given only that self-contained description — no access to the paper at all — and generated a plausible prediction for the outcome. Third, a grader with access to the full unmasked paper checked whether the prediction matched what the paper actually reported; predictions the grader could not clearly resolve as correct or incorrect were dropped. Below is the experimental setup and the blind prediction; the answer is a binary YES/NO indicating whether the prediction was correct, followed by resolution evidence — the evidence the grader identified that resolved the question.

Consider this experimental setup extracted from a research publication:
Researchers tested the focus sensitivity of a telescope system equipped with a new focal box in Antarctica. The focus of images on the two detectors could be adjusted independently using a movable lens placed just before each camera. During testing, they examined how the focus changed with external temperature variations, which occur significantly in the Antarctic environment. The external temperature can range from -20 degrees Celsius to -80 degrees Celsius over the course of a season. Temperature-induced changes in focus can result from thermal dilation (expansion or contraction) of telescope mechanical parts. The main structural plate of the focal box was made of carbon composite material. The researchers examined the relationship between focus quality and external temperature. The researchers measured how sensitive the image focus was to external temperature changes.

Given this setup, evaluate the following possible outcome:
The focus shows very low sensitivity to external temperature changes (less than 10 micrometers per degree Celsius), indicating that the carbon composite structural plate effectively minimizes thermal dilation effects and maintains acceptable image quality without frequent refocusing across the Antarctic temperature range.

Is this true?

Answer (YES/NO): NO